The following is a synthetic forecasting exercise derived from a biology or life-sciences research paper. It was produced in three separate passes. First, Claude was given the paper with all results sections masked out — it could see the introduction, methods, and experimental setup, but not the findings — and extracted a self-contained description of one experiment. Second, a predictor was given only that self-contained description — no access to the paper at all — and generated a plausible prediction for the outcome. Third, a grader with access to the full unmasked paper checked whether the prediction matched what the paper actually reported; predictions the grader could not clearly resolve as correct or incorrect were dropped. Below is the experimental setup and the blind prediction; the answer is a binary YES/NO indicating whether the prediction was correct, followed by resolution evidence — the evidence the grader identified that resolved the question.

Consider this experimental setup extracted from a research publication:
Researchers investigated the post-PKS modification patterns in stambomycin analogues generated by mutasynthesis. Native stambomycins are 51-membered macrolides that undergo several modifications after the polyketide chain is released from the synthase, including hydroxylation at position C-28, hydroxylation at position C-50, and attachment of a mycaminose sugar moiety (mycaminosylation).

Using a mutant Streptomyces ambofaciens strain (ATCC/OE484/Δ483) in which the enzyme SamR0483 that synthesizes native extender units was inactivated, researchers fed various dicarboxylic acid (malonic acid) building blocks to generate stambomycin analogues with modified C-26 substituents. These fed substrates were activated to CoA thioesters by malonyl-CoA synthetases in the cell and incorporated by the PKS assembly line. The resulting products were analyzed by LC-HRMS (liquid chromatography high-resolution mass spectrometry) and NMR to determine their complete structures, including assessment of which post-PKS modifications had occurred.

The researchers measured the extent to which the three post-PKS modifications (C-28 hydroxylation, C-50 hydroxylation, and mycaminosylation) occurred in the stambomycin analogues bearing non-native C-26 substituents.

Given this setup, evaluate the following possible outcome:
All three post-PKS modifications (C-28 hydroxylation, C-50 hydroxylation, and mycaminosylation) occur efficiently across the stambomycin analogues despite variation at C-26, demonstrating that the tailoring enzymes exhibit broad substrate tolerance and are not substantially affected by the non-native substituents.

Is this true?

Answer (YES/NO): NO